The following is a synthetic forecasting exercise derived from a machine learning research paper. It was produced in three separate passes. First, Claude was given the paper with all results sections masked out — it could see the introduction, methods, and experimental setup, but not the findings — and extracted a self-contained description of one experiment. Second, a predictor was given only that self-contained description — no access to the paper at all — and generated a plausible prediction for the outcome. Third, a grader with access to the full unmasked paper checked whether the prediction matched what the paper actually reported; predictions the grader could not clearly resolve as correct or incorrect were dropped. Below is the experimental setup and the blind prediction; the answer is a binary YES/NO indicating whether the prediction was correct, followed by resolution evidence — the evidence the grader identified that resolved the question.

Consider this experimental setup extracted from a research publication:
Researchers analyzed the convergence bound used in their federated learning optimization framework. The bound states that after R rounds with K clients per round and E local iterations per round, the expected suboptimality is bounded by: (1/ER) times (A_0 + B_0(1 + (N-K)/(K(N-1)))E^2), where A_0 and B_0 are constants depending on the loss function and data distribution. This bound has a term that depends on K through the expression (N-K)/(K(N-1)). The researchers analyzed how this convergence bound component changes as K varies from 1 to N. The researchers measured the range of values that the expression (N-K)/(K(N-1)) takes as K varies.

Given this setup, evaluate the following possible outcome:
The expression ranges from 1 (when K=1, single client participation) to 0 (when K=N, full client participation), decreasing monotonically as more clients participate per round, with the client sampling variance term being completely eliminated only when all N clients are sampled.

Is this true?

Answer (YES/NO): YES